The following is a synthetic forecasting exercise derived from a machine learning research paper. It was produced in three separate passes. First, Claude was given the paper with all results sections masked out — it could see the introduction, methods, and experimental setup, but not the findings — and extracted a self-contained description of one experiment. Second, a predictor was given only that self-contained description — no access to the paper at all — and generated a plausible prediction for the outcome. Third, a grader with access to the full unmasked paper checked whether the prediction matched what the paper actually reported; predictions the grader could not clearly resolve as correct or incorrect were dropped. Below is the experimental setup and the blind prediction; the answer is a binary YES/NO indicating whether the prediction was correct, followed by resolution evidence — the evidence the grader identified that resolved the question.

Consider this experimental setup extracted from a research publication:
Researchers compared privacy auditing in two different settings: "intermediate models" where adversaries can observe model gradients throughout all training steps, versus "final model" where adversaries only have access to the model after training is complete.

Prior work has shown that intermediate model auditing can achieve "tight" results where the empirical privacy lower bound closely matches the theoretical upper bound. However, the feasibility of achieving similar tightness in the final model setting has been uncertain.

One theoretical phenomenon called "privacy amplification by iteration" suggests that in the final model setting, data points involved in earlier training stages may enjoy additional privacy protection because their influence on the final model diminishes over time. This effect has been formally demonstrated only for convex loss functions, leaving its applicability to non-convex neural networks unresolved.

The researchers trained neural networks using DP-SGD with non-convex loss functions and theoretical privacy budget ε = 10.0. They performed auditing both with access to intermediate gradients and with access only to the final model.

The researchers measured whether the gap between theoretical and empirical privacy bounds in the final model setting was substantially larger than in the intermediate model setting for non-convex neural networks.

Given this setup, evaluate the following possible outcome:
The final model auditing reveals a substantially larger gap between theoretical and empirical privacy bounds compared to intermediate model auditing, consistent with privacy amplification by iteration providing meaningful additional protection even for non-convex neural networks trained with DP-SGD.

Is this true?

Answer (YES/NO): NO